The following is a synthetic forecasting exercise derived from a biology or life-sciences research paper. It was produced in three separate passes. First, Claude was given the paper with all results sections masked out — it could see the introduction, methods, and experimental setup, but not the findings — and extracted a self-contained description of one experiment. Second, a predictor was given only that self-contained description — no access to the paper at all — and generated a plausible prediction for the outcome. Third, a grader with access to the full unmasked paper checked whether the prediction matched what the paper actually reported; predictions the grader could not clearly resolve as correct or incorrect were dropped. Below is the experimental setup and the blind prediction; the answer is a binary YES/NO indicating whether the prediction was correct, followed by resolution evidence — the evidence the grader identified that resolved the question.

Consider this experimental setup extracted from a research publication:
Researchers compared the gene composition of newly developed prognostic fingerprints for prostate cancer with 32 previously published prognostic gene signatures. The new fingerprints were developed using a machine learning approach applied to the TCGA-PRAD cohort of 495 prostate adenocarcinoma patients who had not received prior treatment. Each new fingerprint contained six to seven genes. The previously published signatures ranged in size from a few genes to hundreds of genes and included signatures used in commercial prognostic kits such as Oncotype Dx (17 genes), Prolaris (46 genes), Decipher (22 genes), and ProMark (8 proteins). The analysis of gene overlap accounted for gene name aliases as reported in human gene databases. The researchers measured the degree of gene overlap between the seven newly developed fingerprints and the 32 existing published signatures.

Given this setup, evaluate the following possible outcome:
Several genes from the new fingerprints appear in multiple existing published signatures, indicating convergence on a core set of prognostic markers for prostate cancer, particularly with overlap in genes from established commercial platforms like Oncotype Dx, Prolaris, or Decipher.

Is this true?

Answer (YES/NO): NO